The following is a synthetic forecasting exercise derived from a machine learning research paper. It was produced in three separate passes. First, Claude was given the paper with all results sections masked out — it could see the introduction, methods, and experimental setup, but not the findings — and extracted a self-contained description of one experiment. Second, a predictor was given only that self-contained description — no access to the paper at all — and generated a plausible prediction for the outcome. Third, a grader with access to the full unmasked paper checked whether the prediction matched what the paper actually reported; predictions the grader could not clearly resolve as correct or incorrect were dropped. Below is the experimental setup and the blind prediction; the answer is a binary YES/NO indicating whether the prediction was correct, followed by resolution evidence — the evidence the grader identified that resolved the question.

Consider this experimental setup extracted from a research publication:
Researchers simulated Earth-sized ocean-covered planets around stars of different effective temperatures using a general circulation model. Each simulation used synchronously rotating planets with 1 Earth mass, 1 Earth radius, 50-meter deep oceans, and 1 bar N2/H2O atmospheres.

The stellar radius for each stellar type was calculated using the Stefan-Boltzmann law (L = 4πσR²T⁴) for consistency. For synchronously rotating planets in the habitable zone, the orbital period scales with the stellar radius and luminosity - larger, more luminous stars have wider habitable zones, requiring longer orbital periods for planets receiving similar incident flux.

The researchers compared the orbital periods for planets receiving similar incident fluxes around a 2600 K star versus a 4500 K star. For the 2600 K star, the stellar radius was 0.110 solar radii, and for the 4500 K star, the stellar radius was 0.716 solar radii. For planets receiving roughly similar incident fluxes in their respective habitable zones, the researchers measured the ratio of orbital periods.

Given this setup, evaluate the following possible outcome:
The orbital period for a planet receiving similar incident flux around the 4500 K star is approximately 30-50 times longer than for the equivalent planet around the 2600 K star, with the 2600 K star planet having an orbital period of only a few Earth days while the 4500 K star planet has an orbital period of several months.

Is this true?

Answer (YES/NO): NO